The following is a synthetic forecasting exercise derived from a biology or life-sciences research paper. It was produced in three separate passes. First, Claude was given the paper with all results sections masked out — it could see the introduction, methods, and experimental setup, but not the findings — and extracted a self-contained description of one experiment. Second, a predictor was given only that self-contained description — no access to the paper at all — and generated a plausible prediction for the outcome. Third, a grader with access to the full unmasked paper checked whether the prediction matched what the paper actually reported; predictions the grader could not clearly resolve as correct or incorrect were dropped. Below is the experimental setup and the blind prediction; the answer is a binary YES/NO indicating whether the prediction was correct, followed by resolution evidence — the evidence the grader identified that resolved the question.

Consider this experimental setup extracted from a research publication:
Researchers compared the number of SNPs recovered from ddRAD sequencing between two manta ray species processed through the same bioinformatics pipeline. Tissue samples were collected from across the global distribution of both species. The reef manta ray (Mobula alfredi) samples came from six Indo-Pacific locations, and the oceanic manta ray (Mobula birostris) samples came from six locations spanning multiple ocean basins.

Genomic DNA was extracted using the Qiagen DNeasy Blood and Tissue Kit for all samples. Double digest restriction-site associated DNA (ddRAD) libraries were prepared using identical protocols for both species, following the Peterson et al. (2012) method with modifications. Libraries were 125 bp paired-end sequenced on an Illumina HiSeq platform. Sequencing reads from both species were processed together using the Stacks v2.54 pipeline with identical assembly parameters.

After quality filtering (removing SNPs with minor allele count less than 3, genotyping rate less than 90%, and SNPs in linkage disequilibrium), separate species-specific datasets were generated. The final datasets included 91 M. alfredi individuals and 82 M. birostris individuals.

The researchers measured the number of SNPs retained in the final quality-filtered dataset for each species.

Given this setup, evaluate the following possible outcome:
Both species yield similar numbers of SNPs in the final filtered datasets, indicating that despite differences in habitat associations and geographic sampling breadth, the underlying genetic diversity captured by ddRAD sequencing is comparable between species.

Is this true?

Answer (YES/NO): NO